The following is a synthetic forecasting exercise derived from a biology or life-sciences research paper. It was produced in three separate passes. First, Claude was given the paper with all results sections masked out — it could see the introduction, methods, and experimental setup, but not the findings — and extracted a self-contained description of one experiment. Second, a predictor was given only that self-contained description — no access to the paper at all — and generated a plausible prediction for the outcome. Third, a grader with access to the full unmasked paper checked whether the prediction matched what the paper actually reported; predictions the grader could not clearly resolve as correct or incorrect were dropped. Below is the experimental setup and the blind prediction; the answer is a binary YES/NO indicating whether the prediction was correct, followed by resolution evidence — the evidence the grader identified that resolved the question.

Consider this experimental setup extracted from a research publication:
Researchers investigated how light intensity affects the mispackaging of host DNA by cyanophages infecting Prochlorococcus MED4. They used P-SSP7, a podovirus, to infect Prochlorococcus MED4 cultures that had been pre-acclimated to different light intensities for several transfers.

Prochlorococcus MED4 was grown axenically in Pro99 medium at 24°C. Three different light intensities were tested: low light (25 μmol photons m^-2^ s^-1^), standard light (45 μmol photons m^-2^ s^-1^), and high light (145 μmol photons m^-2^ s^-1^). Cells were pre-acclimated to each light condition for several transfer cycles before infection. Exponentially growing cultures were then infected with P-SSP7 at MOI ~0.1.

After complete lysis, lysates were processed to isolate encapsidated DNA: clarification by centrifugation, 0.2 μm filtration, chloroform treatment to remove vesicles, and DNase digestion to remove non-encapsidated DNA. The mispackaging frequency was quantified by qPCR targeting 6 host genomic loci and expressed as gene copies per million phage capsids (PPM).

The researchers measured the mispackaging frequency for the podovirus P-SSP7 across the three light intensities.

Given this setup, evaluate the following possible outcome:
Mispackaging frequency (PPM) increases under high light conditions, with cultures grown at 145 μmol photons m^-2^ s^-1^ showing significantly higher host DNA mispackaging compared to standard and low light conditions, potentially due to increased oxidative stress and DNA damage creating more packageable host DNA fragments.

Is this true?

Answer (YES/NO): YES